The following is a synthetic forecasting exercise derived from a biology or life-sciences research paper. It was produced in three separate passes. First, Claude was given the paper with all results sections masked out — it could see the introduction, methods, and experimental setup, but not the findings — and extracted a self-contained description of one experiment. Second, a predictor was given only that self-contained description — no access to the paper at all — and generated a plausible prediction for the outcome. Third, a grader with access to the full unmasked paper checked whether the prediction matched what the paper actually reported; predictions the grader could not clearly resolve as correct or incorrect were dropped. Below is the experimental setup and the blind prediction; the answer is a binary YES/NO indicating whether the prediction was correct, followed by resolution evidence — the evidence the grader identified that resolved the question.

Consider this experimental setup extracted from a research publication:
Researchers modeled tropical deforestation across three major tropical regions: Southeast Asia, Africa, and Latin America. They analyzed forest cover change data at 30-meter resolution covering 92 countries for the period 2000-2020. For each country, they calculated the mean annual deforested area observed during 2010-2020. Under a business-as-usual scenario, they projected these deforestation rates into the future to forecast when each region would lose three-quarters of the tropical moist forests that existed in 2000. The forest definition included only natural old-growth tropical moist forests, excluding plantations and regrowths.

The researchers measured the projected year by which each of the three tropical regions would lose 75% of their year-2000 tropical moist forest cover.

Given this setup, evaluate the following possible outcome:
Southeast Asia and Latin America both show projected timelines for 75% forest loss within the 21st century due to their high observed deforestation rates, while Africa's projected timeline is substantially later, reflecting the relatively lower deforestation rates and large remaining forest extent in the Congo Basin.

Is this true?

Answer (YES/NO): NO